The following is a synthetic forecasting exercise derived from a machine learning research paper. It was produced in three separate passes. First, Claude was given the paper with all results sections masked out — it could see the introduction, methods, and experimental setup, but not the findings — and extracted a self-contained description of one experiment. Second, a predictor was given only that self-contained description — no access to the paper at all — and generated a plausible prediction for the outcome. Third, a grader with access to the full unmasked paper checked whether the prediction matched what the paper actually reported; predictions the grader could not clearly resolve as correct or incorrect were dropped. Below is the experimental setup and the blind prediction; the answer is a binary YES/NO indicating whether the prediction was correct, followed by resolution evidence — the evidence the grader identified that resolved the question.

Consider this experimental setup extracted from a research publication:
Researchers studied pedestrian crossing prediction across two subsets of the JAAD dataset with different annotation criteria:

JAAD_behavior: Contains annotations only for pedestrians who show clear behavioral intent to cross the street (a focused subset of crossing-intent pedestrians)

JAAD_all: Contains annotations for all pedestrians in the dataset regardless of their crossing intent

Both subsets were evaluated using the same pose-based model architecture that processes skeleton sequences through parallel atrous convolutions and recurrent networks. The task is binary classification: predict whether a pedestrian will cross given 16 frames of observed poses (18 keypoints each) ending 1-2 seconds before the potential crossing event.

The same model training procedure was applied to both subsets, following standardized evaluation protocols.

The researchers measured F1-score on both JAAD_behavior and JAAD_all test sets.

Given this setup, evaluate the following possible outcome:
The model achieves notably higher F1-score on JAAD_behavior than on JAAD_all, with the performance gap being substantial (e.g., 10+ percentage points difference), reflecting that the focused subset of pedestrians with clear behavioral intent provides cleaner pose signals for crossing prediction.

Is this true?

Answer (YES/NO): NO